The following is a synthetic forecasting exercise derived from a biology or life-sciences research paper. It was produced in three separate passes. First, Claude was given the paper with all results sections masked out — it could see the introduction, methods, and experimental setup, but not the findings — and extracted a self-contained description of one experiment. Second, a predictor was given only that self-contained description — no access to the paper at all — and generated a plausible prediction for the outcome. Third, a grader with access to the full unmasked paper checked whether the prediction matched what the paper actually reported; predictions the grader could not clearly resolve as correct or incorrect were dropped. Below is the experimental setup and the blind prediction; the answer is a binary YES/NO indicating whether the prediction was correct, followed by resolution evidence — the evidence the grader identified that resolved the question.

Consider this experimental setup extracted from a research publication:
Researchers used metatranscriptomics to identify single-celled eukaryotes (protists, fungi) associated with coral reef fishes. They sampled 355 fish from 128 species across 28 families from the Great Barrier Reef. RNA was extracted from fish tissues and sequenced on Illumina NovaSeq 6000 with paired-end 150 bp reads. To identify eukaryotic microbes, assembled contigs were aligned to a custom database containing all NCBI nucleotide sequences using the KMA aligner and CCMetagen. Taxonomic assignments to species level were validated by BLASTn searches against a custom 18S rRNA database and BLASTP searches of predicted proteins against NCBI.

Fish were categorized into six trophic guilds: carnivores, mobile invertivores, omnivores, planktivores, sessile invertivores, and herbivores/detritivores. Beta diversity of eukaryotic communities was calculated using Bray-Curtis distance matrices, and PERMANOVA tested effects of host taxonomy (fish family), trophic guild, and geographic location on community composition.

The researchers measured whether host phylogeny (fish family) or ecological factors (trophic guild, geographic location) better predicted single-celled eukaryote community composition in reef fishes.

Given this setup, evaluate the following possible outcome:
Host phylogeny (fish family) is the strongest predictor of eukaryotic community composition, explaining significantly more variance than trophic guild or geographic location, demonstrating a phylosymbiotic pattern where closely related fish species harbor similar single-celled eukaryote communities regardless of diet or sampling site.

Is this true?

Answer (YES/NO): NO